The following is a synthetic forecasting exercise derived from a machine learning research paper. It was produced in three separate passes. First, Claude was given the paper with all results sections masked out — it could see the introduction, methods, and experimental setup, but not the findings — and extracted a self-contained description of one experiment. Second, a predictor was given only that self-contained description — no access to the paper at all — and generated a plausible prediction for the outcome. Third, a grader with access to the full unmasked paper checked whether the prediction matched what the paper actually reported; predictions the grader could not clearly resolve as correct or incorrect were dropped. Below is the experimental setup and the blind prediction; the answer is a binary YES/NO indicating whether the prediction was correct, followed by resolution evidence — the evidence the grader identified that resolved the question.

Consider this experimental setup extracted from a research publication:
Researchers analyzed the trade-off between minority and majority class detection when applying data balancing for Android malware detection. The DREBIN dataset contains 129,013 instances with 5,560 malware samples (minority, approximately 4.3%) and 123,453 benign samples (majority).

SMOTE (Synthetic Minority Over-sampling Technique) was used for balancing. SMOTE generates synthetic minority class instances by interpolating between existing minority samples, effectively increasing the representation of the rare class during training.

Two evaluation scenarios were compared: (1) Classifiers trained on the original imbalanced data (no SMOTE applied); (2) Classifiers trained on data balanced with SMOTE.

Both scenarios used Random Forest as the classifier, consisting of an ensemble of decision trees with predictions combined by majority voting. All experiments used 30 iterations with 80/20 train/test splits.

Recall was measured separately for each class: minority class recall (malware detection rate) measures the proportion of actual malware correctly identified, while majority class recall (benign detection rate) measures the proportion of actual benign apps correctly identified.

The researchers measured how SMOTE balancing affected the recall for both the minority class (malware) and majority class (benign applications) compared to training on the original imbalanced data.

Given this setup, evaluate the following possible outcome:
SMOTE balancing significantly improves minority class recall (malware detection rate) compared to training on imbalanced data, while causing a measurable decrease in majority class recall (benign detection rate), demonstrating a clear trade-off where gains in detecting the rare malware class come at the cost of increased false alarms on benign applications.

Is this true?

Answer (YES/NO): YES